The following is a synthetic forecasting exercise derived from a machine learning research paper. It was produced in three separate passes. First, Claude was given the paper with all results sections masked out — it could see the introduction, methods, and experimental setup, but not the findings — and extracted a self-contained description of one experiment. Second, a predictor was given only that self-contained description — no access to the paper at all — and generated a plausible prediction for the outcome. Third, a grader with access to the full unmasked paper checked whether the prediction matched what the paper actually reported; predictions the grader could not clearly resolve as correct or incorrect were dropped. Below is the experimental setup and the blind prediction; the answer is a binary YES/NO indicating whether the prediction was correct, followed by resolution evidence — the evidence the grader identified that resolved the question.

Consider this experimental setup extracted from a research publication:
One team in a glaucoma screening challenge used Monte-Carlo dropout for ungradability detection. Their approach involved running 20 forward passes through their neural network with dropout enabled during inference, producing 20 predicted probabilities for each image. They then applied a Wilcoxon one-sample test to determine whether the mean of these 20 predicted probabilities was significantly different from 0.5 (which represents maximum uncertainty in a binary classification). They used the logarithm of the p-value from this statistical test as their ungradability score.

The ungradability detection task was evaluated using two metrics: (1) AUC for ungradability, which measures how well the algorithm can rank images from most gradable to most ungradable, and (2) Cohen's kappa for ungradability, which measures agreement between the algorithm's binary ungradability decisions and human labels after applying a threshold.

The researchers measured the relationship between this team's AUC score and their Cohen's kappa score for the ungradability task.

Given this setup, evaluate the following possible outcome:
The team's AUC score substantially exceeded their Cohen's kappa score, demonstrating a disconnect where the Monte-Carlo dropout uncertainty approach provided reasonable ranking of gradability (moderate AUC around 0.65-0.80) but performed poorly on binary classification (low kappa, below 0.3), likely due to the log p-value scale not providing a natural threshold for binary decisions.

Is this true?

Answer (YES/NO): NO